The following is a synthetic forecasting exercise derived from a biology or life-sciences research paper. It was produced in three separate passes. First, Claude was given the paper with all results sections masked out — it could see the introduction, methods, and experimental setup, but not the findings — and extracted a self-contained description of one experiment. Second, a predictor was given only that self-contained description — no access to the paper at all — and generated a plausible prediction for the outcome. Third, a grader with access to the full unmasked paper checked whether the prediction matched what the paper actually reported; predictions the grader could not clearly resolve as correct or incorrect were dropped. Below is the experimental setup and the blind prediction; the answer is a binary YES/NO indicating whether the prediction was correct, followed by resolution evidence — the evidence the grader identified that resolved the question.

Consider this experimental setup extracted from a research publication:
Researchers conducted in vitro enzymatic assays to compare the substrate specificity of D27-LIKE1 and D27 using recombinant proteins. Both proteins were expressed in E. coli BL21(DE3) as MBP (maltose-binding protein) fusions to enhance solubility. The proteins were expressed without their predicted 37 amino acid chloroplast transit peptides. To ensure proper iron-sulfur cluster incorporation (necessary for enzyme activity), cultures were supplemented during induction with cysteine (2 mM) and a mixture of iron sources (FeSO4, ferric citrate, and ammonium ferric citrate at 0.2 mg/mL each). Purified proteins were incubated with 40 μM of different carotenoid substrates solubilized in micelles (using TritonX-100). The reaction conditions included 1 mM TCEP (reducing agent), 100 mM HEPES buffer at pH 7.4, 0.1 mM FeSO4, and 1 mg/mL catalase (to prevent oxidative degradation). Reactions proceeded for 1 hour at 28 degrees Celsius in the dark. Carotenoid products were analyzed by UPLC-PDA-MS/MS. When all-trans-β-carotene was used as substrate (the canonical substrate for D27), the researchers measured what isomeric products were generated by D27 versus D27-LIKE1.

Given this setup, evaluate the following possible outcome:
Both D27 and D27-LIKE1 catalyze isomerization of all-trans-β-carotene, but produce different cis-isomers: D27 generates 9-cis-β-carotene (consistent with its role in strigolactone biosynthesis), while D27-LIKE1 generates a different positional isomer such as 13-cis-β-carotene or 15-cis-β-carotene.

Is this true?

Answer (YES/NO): NO